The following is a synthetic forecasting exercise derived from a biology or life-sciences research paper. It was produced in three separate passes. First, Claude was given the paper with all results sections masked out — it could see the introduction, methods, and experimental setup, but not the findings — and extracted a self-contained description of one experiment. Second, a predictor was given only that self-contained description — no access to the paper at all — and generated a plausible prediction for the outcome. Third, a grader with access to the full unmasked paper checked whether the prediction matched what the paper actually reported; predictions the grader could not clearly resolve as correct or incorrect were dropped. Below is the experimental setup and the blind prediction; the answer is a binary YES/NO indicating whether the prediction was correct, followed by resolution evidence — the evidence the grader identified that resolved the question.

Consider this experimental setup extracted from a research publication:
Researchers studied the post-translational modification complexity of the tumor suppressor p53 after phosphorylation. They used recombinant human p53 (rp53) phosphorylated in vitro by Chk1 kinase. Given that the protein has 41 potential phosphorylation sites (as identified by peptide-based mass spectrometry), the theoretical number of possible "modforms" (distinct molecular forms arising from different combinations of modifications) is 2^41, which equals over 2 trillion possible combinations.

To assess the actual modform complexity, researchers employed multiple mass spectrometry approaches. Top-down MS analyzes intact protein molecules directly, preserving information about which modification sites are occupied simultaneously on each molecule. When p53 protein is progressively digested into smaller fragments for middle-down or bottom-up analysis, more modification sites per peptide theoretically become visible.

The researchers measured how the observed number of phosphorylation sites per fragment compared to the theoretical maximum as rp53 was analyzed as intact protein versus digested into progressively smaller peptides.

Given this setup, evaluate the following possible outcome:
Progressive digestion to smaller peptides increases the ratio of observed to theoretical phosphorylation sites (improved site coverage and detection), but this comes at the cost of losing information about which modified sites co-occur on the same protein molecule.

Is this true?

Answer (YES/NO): YES